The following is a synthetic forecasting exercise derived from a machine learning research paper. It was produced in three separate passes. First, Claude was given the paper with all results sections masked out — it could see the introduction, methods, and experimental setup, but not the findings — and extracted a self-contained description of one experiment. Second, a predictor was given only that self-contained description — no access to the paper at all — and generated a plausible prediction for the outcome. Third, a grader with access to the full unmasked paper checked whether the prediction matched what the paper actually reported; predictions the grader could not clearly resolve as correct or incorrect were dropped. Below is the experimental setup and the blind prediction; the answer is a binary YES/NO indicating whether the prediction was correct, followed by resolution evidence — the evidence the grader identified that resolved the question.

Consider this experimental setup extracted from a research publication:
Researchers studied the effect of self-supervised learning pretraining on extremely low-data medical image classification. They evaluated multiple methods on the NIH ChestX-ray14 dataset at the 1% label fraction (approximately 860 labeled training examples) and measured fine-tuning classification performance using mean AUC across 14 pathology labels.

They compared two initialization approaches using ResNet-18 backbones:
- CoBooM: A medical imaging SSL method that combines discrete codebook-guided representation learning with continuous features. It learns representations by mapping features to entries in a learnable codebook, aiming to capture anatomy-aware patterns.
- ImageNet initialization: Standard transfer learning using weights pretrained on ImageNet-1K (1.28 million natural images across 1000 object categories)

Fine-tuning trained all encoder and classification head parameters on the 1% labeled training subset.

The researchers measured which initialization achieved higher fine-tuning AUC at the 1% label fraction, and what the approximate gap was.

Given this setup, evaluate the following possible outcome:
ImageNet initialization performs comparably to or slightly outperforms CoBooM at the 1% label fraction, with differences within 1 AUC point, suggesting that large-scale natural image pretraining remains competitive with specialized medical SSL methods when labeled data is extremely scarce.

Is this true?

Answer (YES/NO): NO